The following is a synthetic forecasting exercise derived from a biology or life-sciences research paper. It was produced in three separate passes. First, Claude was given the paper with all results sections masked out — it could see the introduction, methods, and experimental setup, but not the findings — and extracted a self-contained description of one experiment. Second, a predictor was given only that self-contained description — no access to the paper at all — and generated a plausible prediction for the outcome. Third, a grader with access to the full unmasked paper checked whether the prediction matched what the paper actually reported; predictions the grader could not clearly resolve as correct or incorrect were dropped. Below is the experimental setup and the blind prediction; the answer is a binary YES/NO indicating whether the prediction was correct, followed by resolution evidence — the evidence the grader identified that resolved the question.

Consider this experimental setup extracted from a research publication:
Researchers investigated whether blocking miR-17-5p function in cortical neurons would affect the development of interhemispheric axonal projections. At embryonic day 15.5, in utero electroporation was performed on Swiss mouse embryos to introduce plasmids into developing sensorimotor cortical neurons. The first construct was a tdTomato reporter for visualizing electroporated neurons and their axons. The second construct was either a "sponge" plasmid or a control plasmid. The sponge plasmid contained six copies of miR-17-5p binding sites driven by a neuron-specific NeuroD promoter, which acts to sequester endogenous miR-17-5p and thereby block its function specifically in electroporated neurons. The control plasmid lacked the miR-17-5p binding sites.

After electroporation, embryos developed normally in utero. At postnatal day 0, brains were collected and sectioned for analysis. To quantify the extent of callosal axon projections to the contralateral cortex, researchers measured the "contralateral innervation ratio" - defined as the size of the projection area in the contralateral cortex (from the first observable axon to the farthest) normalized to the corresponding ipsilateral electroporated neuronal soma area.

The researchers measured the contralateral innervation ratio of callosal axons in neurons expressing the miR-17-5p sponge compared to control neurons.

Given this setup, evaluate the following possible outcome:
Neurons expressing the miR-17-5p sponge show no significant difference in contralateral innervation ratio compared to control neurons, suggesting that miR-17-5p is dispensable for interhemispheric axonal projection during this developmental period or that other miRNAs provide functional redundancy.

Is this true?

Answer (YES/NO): NO